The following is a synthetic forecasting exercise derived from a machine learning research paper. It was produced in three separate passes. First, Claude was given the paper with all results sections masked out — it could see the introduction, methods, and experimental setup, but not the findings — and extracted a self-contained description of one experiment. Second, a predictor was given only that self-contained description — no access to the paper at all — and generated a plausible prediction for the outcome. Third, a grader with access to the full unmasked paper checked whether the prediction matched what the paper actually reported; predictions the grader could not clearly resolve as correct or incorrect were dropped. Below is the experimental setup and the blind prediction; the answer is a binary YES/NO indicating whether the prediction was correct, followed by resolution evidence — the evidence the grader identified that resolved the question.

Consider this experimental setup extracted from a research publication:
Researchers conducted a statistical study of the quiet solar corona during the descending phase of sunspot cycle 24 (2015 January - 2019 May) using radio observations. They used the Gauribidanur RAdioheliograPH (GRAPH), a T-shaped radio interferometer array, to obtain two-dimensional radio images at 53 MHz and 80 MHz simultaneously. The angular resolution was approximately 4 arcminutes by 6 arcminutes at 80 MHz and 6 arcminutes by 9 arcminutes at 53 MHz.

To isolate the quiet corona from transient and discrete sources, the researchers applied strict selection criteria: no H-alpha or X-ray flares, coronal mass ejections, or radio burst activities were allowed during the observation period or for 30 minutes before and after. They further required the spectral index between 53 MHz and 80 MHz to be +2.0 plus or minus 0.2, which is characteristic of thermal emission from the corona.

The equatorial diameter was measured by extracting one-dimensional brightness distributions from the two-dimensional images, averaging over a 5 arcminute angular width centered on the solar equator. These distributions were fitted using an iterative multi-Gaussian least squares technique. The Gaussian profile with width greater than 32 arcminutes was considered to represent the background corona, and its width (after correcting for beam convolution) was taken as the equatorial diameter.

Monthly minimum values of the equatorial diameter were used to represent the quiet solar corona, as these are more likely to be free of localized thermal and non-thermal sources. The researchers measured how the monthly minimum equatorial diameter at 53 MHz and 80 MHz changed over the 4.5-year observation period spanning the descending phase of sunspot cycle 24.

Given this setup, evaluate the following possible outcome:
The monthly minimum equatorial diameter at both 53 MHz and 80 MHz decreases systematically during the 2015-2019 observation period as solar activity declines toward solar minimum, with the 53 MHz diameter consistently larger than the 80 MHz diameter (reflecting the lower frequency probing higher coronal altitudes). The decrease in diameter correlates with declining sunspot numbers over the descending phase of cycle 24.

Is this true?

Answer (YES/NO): YES